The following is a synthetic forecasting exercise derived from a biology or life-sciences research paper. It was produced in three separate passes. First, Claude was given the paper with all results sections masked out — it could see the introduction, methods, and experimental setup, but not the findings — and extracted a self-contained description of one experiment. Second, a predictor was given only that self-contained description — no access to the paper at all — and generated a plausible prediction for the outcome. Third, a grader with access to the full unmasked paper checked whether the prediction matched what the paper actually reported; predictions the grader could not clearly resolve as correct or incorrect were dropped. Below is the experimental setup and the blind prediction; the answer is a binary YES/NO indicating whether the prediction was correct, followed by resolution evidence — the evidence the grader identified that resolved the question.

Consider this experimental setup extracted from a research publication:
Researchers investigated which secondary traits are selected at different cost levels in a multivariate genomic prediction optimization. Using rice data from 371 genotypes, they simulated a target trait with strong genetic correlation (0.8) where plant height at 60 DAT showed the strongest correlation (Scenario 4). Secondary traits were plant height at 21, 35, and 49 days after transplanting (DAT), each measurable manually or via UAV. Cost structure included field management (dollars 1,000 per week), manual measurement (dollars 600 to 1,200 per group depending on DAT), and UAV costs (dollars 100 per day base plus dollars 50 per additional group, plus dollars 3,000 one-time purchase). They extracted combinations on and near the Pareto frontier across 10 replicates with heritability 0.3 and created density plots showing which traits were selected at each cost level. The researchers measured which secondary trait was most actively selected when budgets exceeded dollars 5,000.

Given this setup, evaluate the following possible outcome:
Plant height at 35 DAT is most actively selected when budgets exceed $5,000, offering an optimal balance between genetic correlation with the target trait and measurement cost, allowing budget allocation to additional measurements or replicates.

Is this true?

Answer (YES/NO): NO